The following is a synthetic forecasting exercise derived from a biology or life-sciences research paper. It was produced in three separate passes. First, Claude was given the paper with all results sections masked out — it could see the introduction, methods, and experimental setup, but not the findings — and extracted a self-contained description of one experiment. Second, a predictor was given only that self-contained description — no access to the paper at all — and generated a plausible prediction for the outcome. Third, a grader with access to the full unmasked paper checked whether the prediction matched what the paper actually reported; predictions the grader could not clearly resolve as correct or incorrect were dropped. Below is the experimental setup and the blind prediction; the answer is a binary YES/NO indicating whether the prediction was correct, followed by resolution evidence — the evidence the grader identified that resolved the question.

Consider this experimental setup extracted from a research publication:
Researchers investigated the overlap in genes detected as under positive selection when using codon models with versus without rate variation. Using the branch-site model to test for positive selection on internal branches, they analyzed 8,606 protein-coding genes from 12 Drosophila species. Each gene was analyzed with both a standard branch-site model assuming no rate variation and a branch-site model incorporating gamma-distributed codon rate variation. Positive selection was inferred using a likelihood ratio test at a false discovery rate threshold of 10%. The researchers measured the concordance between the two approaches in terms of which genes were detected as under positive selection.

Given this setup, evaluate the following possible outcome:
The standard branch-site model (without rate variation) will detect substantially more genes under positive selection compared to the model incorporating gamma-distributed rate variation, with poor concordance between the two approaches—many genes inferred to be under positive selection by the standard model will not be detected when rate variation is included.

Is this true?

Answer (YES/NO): YES